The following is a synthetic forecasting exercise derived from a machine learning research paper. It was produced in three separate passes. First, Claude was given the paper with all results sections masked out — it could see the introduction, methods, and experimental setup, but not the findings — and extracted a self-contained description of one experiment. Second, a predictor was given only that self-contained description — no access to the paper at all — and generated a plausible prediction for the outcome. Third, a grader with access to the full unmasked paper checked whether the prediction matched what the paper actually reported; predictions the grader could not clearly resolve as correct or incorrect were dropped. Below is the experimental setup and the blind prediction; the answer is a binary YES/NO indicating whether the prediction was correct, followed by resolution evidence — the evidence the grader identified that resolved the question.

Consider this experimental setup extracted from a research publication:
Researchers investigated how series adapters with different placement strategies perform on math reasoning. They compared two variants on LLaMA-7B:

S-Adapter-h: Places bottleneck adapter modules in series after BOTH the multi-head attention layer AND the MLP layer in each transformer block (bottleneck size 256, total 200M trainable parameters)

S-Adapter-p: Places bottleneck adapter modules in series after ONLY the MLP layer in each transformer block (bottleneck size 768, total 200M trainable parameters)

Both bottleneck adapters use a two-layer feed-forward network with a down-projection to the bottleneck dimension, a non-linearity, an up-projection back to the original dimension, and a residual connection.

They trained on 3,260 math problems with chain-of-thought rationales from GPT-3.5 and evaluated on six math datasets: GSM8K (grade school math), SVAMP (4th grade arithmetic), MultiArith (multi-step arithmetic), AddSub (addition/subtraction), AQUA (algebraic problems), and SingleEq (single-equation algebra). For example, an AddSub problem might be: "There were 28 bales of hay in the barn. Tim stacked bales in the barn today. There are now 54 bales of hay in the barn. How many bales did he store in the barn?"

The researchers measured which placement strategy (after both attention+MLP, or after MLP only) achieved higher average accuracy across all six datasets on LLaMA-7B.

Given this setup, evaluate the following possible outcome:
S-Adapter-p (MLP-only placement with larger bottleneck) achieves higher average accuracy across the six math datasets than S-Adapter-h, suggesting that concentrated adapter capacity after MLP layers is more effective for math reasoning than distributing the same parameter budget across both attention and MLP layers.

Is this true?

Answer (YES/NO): NO